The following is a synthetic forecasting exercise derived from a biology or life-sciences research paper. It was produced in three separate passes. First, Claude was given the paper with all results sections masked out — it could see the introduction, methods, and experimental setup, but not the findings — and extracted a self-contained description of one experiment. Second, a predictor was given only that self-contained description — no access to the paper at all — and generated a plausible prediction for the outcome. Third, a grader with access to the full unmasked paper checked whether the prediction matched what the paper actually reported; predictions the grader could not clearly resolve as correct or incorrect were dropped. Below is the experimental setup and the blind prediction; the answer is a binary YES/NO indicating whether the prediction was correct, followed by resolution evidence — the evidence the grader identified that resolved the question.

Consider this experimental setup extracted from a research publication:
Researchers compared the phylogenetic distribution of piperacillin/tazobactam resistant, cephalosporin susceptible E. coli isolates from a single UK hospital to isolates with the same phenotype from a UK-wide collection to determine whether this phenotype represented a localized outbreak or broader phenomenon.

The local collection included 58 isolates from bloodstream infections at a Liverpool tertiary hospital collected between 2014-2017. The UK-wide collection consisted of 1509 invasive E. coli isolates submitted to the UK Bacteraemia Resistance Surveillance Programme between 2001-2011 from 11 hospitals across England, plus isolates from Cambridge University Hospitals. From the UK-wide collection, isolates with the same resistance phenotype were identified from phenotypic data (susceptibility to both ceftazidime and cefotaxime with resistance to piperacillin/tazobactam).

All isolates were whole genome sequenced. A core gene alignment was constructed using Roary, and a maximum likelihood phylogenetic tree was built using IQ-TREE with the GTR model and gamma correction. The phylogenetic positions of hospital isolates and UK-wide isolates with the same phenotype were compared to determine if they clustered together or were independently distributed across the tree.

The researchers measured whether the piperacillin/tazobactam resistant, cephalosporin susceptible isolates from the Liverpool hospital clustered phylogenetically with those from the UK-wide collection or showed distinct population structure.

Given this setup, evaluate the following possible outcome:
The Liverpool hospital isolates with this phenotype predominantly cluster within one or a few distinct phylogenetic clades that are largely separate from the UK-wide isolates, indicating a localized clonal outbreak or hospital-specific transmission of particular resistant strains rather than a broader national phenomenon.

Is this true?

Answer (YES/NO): NO